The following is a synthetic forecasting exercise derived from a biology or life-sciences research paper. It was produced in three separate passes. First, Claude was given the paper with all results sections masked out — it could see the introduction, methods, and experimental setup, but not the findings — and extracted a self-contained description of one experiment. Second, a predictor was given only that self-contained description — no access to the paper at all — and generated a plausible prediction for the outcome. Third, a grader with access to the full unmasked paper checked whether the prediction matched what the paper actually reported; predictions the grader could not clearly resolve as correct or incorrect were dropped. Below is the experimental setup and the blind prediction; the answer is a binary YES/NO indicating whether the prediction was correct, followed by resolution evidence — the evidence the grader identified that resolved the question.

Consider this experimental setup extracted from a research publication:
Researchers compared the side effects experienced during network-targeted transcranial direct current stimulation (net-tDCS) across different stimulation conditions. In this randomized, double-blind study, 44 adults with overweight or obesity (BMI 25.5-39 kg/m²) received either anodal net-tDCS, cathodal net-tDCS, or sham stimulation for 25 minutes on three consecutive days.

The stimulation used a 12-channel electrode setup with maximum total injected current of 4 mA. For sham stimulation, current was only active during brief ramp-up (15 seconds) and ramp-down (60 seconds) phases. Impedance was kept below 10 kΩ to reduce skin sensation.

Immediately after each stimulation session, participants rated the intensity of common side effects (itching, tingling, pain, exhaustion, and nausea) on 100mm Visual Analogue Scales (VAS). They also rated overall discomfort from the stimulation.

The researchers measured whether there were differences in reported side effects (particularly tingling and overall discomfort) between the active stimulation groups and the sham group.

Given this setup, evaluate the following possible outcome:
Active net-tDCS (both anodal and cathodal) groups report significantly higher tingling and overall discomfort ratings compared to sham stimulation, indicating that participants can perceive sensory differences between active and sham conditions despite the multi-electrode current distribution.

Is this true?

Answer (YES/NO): NO